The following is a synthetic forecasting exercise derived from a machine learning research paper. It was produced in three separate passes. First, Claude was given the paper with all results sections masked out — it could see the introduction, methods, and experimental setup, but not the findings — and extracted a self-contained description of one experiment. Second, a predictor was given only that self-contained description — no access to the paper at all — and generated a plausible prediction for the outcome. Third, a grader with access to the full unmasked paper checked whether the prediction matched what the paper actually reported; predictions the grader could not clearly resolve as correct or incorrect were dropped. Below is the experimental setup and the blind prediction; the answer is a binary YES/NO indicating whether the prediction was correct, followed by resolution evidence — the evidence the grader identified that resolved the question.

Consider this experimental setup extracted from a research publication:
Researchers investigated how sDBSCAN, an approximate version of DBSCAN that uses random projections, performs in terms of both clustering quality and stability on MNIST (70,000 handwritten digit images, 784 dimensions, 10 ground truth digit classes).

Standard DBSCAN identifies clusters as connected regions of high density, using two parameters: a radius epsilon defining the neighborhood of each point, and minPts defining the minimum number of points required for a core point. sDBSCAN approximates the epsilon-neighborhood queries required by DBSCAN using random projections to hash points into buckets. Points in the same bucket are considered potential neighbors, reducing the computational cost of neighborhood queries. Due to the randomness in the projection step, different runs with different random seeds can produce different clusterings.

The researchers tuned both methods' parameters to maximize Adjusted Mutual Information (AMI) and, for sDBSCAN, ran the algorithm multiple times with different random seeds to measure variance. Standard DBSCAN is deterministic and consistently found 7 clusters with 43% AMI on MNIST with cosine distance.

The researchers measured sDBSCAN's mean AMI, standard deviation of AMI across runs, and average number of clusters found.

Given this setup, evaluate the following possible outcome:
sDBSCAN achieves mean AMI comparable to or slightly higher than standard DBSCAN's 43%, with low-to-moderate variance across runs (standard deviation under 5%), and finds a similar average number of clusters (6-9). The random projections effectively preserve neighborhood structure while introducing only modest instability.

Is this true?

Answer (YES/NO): NO